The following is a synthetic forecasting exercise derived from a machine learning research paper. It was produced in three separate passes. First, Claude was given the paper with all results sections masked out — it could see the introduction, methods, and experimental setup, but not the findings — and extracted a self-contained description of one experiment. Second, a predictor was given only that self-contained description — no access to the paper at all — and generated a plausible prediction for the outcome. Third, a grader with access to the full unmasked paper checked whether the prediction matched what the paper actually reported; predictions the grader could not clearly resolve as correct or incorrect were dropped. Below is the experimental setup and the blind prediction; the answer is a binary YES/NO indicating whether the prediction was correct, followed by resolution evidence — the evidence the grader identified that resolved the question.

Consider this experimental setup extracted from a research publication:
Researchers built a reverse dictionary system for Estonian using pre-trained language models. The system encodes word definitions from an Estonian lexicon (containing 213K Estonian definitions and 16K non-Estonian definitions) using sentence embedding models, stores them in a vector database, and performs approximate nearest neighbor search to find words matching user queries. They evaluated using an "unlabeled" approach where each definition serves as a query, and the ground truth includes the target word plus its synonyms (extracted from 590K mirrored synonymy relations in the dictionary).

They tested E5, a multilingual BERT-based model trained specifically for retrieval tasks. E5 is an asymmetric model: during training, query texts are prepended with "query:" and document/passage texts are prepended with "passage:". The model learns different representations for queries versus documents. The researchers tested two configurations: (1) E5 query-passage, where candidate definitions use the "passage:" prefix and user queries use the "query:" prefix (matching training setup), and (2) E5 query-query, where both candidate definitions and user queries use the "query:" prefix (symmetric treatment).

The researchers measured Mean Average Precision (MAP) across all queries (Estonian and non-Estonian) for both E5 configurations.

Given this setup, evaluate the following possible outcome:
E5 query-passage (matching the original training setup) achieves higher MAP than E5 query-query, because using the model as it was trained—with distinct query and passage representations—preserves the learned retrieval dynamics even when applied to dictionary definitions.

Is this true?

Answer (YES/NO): YES